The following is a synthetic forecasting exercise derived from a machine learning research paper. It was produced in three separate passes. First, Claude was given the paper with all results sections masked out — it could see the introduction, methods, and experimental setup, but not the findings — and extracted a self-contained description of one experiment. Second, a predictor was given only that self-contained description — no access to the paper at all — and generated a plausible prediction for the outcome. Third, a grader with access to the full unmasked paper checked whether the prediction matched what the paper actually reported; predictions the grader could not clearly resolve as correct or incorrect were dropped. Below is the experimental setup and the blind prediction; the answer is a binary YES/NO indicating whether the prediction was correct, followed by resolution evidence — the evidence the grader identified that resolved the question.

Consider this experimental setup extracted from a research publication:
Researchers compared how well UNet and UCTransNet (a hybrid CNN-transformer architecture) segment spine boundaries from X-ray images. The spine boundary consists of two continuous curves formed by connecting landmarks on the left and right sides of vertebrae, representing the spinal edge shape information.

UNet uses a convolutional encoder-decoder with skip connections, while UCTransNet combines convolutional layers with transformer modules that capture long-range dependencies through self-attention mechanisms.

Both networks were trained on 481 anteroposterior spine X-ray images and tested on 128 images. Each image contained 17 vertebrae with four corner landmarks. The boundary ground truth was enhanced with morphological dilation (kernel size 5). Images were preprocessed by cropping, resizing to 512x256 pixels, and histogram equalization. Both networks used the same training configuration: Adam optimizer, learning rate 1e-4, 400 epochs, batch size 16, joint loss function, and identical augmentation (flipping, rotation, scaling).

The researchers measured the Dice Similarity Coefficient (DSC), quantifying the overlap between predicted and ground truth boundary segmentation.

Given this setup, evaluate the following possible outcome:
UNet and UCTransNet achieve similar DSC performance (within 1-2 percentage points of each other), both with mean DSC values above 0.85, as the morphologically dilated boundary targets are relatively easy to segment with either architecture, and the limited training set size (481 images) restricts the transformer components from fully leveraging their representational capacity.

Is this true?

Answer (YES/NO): NO